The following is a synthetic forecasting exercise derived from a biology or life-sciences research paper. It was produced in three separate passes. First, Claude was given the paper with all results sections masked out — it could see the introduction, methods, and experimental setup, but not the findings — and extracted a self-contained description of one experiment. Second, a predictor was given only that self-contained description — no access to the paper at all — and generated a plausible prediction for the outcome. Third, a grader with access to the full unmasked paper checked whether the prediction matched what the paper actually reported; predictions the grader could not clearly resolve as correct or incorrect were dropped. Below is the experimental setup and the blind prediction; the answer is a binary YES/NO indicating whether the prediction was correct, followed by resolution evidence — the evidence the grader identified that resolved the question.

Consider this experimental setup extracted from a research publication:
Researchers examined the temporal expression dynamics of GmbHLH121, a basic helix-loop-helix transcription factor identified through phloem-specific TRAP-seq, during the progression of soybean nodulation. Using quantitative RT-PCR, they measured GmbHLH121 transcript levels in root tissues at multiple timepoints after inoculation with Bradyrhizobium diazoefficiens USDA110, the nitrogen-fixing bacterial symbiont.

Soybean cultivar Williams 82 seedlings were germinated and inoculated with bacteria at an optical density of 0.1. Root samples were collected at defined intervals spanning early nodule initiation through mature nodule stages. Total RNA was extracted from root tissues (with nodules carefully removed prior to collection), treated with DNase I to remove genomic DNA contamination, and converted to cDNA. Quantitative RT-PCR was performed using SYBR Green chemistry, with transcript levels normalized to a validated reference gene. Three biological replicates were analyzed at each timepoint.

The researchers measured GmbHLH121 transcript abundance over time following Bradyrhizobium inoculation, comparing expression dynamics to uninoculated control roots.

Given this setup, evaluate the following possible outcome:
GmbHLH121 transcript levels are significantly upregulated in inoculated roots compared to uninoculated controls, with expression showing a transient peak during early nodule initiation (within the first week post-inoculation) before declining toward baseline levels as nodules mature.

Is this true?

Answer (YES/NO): NO